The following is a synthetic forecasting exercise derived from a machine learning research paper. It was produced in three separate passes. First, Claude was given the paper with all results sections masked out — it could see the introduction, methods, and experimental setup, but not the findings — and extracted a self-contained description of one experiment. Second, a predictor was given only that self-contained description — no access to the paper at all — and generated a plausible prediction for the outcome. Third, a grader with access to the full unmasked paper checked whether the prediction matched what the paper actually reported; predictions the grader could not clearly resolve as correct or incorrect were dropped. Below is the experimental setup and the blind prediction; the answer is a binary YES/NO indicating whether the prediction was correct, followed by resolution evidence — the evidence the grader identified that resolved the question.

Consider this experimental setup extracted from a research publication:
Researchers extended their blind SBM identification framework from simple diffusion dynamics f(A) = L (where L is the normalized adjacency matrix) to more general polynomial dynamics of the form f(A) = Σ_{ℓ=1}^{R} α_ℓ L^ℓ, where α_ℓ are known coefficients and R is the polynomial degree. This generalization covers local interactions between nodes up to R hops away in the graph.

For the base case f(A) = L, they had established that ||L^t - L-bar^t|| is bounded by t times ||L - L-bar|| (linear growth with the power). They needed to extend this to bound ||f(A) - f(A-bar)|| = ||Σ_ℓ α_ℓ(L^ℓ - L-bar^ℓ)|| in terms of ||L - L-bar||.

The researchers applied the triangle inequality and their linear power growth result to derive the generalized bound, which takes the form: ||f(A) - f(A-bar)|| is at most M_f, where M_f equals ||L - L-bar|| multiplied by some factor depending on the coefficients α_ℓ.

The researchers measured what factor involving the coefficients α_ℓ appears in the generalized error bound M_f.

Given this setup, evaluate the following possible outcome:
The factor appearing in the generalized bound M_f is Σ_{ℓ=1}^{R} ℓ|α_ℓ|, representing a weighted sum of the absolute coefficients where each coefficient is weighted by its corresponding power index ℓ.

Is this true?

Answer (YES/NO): NO